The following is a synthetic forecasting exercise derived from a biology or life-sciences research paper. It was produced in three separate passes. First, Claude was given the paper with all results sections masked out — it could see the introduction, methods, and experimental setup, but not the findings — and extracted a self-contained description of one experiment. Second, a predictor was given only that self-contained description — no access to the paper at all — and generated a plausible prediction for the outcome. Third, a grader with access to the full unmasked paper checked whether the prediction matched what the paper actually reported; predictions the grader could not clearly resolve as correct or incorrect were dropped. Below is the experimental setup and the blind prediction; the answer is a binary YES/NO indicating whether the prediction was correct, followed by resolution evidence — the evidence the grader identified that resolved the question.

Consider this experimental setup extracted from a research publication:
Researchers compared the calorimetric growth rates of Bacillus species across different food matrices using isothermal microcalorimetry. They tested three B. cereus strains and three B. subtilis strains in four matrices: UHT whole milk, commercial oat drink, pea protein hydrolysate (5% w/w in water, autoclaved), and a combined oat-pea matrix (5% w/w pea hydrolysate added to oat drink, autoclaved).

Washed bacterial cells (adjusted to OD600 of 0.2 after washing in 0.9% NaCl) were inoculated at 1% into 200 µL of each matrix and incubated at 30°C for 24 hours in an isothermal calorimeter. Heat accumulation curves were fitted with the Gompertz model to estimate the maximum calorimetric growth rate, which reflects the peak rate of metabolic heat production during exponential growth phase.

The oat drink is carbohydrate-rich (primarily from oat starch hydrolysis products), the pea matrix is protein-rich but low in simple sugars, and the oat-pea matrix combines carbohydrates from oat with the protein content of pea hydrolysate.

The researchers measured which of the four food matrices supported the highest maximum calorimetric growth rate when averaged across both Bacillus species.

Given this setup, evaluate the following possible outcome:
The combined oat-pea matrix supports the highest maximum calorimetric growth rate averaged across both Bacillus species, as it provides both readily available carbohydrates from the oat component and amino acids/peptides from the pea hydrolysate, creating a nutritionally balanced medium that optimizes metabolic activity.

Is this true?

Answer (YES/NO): YES